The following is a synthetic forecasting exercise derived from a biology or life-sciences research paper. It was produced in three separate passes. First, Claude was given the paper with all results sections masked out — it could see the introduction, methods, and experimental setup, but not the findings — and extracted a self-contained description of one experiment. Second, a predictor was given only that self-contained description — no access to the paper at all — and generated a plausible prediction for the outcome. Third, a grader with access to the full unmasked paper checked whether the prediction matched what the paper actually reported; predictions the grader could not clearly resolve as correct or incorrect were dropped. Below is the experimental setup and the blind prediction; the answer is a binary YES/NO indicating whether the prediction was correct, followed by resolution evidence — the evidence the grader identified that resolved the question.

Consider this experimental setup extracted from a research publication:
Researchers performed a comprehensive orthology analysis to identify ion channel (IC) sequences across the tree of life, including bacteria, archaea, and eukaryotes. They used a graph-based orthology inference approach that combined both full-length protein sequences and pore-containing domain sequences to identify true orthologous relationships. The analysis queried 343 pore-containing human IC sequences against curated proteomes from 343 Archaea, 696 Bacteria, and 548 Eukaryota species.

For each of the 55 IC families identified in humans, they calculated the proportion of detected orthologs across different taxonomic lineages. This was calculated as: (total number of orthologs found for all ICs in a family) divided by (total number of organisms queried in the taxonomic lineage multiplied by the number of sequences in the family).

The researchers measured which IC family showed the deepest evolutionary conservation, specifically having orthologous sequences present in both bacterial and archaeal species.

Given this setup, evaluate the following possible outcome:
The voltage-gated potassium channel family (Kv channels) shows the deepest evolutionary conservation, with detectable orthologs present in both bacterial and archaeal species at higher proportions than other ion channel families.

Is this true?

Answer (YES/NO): NO